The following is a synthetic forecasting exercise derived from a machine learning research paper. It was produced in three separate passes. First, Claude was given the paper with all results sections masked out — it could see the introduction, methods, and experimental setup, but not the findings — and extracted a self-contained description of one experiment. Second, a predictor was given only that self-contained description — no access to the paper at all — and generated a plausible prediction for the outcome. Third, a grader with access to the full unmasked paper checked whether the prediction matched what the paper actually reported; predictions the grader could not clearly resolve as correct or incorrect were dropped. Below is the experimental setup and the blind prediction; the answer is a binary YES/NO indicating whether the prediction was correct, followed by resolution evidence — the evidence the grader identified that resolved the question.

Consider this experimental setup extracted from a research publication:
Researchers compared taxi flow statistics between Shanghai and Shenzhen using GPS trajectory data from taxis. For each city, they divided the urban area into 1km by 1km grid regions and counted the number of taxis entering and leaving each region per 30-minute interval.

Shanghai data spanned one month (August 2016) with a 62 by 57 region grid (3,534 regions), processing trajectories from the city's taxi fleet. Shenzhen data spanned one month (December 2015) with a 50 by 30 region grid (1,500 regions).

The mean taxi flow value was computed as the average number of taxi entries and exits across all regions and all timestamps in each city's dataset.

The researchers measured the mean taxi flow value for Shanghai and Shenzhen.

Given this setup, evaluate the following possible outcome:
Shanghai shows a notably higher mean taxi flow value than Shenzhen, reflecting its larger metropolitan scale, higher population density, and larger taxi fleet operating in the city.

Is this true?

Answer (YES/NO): NO